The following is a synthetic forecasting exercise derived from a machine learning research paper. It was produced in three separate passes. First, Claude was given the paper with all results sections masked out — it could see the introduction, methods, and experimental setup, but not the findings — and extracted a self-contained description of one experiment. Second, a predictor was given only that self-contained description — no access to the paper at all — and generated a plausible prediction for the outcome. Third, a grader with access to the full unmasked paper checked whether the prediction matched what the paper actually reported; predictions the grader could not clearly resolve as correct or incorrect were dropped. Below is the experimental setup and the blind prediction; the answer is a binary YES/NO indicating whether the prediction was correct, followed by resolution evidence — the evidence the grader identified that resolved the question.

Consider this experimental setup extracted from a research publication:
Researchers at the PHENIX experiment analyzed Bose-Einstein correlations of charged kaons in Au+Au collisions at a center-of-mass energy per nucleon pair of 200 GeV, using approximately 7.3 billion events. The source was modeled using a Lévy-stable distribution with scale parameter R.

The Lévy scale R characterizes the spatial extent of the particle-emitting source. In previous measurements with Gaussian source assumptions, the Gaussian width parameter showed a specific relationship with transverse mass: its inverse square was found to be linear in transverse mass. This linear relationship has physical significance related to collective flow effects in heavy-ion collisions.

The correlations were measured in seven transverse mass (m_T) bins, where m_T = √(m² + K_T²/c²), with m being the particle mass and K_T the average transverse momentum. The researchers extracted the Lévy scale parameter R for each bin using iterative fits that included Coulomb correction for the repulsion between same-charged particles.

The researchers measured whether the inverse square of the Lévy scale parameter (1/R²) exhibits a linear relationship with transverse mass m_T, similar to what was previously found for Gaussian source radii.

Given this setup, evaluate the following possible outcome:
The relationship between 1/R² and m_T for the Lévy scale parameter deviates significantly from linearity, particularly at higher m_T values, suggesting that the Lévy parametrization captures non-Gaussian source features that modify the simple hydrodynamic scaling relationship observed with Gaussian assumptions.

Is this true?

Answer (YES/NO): NO